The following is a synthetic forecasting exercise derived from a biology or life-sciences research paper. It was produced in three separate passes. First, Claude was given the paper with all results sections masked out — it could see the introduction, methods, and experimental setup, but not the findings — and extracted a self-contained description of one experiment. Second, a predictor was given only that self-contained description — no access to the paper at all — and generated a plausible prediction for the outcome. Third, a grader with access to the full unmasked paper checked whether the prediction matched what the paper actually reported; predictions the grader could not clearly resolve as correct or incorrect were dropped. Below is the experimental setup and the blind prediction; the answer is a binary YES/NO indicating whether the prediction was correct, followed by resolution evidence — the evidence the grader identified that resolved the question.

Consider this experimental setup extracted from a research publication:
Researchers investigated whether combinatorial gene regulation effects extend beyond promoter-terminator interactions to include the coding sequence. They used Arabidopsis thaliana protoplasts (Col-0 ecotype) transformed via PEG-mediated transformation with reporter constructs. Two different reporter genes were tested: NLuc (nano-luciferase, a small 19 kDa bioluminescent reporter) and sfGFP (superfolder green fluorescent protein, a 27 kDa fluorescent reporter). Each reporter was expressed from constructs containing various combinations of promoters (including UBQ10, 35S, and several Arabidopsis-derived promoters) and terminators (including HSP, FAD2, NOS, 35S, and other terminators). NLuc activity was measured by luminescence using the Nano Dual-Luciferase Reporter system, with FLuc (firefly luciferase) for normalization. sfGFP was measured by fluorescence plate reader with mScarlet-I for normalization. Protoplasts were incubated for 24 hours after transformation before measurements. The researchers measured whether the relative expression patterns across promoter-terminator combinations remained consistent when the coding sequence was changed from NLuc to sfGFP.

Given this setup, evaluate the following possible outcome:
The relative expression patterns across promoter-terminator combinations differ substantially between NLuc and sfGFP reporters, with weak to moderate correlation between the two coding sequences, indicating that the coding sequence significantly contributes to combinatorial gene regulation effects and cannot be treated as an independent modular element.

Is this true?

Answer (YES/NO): YES